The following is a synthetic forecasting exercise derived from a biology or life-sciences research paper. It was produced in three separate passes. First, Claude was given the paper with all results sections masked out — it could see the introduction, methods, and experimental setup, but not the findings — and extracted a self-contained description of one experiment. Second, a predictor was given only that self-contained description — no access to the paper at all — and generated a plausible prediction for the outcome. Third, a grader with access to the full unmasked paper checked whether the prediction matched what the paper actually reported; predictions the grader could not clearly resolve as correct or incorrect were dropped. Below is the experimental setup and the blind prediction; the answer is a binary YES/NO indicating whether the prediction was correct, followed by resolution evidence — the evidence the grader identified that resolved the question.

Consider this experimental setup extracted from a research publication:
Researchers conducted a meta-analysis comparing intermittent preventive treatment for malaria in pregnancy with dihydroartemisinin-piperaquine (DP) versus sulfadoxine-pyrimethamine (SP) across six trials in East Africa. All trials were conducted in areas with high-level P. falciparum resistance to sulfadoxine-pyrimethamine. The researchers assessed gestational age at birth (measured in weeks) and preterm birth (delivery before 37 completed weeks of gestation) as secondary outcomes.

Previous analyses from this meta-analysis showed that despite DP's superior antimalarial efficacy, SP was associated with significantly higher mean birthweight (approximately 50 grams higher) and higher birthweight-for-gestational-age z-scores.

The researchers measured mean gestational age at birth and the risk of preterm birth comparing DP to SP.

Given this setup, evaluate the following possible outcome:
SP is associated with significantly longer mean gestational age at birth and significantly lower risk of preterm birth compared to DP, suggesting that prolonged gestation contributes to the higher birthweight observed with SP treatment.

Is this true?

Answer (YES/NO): NO